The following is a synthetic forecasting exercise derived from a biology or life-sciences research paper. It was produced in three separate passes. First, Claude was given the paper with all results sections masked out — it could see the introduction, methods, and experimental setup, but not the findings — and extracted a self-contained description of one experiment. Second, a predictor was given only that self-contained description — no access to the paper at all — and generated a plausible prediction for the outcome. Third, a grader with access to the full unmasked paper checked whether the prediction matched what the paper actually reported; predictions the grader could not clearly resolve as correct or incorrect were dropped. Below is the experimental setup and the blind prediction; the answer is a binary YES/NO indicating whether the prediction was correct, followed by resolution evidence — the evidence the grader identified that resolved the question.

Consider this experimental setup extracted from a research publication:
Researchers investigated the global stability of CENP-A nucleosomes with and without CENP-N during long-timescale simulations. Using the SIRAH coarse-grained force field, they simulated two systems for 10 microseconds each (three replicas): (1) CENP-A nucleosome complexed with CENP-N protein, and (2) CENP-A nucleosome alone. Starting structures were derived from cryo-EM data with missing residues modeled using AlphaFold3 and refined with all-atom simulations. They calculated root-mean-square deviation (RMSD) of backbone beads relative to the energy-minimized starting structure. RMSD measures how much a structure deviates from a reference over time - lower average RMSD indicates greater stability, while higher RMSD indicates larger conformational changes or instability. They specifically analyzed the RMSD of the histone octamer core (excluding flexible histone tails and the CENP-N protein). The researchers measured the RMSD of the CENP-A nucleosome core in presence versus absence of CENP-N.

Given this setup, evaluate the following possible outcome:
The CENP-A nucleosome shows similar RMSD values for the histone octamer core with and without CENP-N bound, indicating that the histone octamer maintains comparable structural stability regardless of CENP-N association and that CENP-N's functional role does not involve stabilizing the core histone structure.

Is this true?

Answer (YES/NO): YES